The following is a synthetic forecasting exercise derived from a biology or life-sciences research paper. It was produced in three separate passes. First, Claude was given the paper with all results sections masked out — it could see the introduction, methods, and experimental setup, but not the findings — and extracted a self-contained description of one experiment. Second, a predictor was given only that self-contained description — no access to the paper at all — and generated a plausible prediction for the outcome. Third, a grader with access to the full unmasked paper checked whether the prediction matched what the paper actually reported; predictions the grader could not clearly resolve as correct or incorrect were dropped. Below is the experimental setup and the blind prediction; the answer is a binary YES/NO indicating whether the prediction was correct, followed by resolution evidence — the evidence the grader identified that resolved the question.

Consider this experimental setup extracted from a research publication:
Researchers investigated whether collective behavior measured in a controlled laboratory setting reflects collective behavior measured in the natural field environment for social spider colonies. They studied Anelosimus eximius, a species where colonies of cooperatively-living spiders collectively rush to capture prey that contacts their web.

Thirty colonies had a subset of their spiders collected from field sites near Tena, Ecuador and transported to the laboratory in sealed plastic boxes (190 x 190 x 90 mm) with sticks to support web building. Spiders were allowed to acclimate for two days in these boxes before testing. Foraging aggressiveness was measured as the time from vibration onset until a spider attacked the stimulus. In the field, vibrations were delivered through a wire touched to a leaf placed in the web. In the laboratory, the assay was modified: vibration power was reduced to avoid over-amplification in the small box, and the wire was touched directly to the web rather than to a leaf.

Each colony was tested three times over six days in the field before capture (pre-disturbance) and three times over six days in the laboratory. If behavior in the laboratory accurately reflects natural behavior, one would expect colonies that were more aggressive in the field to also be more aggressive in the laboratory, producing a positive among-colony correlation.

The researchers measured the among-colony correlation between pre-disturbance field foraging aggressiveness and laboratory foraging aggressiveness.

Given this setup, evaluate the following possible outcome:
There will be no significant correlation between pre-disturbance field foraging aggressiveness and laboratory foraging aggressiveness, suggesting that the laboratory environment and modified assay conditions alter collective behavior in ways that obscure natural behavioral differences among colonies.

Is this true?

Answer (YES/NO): YES